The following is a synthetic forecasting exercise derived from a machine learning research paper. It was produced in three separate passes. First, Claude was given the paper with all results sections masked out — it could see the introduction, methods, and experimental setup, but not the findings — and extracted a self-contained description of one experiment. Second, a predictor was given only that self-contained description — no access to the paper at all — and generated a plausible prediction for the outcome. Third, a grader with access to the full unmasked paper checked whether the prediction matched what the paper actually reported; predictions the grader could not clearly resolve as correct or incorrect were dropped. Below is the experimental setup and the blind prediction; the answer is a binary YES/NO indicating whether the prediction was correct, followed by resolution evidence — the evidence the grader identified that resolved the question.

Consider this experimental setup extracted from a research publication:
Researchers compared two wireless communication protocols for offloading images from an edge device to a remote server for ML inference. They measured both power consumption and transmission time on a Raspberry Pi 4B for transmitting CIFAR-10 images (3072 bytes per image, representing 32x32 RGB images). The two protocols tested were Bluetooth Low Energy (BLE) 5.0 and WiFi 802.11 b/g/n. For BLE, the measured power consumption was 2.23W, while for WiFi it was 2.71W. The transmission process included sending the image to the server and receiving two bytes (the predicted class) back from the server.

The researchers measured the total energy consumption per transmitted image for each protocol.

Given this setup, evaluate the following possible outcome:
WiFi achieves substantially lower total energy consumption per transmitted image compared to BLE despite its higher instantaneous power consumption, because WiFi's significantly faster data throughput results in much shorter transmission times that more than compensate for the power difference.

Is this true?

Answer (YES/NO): YES